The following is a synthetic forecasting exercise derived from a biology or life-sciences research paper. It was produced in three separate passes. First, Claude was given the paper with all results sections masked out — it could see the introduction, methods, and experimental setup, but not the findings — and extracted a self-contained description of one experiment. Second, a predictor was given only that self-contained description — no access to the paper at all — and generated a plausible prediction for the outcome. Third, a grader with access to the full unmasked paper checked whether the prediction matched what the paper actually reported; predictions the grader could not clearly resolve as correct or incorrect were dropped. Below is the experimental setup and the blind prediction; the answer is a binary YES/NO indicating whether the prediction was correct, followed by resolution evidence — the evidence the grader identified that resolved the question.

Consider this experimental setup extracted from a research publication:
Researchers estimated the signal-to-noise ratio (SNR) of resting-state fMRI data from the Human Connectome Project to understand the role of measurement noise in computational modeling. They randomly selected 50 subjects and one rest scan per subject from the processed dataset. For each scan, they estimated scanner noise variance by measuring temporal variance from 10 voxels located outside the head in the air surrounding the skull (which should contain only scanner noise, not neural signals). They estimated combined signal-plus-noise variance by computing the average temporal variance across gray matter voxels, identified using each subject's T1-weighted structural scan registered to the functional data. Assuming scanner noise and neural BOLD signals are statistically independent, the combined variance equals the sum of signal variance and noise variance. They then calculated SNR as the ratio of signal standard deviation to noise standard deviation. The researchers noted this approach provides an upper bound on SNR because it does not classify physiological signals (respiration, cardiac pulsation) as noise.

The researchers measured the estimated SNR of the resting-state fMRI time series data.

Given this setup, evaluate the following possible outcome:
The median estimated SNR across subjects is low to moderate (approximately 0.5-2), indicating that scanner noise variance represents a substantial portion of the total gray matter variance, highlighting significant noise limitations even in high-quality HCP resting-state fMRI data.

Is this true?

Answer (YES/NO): NO